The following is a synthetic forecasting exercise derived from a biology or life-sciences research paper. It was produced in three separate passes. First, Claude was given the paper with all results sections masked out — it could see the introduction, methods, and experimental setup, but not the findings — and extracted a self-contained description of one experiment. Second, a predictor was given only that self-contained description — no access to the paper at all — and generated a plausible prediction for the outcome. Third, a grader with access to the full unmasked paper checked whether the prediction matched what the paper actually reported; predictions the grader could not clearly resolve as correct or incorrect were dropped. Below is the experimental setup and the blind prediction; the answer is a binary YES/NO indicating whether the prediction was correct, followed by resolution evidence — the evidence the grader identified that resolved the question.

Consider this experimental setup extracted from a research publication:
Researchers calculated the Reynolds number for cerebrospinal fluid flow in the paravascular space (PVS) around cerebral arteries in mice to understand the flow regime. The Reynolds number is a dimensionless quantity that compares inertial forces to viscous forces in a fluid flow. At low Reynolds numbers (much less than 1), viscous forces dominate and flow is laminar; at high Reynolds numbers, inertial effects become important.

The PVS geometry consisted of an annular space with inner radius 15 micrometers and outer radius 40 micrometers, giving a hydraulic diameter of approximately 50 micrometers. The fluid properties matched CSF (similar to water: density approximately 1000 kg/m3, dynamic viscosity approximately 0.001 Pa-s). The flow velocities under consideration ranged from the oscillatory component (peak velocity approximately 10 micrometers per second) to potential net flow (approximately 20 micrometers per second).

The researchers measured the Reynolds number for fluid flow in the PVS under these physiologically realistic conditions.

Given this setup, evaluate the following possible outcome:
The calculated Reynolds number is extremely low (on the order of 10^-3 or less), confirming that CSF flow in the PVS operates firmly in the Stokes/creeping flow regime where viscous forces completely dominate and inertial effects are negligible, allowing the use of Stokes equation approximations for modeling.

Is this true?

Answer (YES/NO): NO